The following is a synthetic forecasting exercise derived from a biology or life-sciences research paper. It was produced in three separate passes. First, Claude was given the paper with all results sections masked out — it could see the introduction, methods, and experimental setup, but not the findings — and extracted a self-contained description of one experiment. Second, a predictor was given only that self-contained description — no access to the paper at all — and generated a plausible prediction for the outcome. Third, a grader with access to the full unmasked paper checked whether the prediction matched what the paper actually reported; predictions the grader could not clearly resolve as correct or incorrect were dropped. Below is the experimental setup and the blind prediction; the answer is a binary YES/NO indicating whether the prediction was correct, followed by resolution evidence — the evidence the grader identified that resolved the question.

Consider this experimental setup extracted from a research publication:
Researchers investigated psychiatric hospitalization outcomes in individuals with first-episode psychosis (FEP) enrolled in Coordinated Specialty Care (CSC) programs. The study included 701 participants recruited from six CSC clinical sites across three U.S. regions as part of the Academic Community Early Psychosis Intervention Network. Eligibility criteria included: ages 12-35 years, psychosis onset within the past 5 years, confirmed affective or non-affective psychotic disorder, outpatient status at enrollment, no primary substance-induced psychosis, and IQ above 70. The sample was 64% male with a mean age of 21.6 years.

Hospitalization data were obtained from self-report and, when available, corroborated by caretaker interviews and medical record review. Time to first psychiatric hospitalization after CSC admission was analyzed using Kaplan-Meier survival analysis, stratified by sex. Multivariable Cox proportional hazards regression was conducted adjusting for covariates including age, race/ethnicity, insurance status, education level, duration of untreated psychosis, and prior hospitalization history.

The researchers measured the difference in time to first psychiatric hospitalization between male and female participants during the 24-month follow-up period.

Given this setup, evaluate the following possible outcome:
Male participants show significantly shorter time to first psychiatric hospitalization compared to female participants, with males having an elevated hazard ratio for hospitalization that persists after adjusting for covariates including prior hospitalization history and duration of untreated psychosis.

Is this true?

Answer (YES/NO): NO